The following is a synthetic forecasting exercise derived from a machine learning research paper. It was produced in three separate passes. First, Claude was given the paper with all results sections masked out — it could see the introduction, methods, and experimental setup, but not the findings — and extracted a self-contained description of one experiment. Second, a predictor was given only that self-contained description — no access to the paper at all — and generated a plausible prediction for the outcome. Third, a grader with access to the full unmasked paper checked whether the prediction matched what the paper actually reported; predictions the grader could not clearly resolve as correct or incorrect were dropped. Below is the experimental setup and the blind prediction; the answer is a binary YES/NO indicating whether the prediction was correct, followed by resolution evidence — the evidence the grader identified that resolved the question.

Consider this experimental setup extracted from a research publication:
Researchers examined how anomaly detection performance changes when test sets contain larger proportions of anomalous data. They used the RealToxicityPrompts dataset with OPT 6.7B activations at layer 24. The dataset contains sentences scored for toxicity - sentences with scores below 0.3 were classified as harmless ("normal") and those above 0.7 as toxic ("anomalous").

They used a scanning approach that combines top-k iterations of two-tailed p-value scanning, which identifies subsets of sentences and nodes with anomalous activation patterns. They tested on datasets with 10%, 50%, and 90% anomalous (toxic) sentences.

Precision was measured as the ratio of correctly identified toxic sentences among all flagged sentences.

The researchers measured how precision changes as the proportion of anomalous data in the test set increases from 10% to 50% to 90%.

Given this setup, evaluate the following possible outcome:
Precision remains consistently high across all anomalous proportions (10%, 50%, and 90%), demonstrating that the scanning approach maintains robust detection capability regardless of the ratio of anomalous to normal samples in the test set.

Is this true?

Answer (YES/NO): NO